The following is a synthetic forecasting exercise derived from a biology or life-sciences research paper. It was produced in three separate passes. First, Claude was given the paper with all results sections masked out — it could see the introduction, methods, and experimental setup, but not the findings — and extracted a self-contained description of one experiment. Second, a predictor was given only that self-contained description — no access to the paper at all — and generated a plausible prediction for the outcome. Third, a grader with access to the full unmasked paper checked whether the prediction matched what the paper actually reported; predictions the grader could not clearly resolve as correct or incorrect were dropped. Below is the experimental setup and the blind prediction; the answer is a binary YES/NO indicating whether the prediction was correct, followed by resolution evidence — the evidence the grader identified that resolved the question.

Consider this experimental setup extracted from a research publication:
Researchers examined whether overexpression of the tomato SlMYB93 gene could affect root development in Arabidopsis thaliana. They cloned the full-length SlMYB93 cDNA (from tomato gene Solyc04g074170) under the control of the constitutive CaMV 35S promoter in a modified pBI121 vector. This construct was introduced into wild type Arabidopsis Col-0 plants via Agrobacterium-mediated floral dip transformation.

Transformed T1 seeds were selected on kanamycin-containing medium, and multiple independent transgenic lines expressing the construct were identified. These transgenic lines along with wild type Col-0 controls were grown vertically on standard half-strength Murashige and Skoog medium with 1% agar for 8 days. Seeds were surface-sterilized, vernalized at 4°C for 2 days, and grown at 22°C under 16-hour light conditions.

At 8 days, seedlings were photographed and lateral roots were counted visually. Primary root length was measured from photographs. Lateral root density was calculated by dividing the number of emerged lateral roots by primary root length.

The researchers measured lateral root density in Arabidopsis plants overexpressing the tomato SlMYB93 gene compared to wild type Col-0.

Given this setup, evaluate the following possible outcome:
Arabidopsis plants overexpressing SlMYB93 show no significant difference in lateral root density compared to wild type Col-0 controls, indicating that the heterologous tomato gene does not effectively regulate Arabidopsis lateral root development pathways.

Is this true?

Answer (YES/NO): NO